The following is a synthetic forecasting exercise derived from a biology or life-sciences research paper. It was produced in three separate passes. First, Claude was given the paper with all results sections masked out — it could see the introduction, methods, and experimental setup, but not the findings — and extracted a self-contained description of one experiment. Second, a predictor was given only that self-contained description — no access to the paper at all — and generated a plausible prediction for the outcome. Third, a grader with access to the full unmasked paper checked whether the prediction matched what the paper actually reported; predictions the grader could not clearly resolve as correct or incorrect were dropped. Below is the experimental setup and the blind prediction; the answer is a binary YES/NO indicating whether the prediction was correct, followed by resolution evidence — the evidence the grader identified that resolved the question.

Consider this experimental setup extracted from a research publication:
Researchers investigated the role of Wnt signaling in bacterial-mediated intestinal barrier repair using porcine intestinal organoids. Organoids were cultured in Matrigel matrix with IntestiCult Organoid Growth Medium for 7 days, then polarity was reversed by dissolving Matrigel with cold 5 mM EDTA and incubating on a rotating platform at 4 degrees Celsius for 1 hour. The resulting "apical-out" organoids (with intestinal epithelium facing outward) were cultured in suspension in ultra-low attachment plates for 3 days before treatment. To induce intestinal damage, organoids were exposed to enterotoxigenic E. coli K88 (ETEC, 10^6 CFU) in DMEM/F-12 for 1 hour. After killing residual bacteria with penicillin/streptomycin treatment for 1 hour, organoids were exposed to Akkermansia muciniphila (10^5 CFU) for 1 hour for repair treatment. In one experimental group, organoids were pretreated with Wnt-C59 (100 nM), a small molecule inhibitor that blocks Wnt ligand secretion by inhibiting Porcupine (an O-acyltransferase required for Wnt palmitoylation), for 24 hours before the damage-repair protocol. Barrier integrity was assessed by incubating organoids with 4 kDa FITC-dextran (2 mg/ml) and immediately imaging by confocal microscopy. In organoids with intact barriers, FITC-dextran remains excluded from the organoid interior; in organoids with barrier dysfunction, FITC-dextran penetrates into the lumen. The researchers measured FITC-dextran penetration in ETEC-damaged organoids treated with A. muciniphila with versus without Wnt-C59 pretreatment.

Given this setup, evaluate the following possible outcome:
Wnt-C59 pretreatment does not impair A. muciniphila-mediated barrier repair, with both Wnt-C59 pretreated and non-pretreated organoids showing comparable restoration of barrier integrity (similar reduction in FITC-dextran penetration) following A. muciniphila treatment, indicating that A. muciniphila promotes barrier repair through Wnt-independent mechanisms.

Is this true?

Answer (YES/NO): NO